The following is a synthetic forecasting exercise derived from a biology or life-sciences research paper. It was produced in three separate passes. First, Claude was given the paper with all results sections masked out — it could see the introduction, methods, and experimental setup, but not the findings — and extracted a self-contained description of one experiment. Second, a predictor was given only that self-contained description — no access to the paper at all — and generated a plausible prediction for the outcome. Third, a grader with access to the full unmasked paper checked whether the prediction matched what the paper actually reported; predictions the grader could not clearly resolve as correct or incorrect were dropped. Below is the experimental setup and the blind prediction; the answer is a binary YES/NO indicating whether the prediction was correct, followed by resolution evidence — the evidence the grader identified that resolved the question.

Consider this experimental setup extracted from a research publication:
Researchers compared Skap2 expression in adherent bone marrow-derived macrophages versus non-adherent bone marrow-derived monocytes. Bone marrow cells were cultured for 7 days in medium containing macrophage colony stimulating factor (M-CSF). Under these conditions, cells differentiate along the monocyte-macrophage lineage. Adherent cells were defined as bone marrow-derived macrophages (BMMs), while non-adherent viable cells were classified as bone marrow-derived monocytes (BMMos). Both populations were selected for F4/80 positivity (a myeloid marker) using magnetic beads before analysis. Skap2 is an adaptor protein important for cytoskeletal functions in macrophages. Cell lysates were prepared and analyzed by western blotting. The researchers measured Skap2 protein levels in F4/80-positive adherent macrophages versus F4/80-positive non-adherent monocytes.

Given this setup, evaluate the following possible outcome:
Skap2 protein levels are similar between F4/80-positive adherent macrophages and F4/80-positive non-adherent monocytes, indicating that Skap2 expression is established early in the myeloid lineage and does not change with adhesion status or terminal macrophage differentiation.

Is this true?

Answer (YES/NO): NO